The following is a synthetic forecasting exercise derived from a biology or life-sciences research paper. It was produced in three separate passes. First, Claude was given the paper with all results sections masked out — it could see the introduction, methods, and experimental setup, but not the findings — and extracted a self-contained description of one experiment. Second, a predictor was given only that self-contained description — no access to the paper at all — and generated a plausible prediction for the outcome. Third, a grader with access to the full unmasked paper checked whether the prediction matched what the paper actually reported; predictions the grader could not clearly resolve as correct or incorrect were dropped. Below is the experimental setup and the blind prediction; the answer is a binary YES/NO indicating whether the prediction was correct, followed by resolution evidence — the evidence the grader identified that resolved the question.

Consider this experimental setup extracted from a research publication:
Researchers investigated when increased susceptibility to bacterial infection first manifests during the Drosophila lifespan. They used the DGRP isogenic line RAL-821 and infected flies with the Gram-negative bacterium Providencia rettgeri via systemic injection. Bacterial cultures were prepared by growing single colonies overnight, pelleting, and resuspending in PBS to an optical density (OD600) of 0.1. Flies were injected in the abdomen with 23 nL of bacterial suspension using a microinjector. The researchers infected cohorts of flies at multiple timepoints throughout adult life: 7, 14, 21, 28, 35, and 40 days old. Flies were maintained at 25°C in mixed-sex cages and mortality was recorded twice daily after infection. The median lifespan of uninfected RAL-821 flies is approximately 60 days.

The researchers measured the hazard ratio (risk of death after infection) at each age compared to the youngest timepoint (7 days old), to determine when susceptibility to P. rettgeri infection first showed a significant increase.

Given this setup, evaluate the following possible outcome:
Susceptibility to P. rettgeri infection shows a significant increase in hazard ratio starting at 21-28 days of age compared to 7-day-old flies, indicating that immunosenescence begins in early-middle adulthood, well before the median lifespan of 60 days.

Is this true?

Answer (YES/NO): NO